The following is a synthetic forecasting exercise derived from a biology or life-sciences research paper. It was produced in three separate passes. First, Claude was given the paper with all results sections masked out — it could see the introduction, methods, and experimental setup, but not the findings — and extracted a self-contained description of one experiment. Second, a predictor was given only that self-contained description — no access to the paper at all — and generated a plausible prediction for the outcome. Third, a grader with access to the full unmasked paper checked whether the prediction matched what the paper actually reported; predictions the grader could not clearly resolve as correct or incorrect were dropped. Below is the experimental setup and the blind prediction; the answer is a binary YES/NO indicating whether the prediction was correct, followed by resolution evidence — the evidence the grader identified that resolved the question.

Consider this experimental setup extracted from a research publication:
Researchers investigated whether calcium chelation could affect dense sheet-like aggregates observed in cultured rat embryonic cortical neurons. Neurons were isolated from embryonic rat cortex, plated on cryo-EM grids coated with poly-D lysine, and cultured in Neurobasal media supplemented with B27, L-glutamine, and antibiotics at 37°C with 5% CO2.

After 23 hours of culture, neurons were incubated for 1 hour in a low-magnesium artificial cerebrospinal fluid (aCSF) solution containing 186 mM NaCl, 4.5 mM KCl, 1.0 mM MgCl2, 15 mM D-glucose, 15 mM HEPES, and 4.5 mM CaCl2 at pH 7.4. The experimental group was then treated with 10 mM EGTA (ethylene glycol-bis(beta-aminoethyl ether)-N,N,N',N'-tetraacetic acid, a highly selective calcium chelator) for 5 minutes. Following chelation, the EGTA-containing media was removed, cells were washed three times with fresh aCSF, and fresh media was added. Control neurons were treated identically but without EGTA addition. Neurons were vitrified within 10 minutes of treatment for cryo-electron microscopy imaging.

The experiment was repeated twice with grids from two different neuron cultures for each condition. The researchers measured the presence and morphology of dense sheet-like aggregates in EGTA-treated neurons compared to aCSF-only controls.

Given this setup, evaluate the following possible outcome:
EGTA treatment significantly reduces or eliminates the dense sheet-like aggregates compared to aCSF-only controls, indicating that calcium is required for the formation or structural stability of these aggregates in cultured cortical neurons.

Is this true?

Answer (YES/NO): YES